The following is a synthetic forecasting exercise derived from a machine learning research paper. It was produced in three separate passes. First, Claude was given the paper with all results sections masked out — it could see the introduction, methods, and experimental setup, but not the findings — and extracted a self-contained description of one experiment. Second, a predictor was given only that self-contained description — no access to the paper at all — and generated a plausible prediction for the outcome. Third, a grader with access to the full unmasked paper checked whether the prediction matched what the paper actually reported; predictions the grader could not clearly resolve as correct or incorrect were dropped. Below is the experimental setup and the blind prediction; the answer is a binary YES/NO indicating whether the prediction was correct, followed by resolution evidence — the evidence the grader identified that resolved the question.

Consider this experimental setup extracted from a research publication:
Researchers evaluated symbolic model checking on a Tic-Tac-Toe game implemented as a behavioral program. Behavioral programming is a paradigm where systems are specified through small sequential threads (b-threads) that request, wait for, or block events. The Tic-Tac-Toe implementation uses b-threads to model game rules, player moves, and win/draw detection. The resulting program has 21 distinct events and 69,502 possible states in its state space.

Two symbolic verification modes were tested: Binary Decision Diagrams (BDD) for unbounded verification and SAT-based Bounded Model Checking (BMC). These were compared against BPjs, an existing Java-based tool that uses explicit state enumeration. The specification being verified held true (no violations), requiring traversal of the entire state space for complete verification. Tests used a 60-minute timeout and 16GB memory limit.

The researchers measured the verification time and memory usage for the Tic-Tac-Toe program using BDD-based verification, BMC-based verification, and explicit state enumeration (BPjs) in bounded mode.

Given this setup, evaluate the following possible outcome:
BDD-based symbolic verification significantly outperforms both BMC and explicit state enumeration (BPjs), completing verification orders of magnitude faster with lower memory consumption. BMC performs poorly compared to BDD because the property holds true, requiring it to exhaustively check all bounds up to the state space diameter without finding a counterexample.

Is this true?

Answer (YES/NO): NO